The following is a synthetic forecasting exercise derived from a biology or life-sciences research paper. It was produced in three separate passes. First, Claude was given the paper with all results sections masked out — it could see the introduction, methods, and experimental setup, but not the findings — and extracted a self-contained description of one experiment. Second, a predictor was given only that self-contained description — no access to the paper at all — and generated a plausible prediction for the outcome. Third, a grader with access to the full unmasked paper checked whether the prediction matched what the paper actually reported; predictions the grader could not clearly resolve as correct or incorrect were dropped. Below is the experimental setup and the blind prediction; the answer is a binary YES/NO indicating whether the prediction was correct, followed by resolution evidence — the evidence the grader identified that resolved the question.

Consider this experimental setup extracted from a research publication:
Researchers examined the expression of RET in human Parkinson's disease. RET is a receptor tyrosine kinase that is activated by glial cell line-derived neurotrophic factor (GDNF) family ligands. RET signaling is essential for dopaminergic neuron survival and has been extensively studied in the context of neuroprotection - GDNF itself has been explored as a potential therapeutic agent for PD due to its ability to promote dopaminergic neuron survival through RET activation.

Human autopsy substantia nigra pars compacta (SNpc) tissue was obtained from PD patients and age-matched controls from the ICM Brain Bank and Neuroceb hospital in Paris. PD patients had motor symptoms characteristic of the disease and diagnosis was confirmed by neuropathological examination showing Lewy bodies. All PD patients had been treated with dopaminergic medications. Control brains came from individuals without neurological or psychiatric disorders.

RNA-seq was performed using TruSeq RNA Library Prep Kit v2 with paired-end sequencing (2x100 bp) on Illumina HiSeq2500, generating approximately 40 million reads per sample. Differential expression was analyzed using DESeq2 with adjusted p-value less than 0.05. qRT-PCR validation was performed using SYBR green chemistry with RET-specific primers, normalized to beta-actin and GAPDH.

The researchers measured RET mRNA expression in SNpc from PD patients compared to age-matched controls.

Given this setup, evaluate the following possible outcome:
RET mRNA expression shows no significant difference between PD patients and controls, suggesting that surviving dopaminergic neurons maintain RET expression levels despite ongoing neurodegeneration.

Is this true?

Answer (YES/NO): NO